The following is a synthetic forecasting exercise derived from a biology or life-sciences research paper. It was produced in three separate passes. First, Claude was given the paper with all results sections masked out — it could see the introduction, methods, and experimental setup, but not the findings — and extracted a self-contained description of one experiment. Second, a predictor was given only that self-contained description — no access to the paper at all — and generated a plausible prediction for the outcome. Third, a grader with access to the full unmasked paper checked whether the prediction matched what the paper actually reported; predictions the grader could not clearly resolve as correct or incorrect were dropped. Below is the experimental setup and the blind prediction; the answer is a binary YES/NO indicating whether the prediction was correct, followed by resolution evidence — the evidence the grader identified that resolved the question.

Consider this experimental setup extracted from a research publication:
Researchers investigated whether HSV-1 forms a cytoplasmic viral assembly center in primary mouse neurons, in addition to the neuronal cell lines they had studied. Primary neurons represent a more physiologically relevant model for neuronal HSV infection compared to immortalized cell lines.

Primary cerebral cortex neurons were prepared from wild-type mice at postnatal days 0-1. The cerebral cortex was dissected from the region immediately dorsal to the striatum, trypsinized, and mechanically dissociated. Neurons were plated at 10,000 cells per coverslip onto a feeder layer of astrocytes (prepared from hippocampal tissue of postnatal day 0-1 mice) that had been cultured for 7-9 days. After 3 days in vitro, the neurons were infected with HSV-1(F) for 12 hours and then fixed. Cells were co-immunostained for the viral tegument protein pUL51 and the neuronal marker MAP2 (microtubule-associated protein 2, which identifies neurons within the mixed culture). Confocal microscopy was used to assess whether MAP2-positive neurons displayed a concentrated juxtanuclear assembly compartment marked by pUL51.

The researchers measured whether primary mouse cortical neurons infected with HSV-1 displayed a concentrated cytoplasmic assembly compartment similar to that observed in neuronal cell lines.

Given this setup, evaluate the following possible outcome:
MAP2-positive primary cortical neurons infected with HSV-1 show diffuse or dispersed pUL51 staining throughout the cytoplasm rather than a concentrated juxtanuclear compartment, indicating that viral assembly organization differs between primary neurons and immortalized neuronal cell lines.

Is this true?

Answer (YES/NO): NO